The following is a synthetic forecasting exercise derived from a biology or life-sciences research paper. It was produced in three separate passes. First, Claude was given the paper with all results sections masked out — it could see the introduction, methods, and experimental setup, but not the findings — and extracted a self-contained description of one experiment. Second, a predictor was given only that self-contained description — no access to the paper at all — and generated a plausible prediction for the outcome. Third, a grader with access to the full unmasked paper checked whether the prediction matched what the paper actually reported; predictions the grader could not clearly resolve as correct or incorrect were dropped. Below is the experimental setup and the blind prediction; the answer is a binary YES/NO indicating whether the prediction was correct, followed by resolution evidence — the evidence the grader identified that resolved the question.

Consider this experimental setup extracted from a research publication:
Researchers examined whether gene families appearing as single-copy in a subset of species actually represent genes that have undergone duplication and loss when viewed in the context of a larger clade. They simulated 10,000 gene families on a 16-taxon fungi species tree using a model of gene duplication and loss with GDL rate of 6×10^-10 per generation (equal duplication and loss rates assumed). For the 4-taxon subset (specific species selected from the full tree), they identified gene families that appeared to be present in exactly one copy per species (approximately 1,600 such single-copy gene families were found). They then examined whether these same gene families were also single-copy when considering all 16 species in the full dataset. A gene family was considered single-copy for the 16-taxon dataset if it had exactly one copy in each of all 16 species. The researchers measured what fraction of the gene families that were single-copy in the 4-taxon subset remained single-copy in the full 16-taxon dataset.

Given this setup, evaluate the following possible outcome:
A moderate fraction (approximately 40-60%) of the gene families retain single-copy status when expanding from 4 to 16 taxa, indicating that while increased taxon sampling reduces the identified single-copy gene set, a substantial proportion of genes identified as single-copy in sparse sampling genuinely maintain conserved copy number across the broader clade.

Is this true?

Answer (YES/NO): NO